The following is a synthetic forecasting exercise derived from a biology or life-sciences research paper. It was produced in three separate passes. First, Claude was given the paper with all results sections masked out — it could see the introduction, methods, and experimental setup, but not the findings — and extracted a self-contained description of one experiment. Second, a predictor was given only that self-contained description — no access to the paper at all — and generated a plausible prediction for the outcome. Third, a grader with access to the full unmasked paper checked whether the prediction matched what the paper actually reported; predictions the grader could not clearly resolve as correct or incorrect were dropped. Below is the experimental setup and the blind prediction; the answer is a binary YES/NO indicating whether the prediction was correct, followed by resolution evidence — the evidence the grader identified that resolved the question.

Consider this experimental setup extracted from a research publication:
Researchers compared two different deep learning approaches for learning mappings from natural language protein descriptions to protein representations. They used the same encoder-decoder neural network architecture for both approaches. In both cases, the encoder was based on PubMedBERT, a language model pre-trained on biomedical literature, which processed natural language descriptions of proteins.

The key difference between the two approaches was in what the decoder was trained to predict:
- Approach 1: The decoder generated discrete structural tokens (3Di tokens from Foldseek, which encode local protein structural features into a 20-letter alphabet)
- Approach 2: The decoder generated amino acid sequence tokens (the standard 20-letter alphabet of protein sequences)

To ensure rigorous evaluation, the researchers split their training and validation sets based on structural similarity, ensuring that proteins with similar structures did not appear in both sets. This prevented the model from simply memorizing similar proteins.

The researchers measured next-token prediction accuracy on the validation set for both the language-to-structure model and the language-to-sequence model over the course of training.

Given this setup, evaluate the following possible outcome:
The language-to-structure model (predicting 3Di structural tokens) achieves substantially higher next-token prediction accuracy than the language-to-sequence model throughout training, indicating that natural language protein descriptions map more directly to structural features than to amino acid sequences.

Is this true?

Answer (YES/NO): YES